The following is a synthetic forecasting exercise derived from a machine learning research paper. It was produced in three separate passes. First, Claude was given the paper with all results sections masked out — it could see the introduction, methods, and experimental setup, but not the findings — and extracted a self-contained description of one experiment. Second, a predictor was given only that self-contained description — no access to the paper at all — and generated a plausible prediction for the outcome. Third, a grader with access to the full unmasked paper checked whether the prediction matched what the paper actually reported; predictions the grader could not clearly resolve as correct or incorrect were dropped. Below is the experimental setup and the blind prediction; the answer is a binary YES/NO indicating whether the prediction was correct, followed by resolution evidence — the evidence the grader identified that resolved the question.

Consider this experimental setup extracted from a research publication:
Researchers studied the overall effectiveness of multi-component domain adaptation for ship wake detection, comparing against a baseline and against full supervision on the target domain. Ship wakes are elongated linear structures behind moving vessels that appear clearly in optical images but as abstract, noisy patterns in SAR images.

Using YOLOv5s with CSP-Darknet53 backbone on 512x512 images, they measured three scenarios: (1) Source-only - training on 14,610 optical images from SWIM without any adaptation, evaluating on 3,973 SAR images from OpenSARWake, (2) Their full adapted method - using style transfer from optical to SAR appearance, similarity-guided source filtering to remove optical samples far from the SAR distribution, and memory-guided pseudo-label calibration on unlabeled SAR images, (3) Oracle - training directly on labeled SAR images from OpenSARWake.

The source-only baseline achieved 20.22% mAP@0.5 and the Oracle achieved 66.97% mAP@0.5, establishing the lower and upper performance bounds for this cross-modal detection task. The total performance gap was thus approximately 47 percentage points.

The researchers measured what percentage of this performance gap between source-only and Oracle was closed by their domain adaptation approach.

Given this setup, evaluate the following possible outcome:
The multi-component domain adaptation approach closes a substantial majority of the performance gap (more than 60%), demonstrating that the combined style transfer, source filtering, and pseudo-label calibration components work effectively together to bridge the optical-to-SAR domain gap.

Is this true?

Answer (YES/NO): YES